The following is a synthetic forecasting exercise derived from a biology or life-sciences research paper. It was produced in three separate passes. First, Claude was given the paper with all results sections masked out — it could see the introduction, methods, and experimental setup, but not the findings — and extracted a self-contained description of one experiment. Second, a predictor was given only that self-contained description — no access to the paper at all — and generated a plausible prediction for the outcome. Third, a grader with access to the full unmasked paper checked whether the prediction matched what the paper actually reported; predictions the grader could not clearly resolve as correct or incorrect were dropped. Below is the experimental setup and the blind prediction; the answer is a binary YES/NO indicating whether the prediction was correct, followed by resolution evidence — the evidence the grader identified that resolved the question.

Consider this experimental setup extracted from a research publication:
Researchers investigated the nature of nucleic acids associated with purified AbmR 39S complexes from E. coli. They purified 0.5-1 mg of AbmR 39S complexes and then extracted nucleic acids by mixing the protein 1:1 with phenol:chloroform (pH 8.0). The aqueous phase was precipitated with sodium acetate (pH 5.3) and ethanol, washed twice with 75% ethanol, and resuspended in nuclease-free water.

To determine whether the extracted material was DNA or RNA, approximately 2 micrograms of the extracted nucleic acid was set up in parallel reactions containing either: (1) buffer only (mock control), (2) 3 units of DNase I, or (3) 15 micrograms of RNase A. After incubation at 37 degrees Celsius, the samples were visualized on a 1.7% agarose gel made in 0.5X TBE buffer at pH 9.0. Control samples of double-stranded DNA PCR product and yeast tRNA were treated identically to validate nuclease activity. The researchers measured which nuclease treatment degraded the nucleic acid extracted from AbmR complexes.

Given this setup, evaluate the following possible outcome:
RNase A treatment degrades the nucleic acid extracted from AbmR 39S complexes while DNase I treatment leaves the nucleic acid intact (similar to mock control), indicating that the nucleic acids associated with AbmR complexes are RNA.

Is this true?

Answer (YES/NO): YES